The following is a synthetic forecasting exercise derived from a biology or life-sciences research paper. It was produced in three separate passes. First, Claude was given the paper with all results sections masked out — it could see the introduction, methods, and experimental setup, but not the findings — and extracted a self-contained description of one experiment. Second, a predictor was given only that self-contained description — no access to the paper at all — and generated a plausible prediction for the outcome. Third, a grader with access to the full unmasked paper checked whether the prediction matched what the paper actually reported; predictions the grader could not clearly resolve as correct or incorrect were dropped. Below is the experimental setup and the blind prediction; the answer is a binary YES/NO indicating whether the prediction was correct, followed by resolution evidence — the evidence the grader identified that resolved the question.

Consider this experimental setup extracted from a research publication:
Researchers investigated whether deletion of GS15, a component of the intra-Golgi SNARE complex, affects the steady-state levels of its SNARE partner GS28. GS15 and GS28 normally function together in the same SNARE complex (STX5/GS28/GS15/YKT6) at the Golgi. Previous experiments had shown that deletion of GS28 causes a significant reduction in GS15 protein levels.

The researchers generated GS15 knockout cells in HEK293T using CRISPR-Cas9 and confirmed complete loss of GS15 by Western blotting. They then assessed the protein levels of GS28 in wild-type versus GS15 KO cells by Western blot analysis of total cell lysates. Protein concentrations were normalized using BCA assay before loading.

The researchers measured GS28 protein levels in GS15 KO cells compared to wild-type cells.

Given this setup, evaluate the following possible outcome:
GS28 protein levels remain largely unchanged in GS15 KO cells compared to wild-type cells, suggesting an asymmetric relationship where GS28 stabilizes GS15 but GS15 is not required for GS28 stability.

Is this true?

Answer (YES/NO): YES